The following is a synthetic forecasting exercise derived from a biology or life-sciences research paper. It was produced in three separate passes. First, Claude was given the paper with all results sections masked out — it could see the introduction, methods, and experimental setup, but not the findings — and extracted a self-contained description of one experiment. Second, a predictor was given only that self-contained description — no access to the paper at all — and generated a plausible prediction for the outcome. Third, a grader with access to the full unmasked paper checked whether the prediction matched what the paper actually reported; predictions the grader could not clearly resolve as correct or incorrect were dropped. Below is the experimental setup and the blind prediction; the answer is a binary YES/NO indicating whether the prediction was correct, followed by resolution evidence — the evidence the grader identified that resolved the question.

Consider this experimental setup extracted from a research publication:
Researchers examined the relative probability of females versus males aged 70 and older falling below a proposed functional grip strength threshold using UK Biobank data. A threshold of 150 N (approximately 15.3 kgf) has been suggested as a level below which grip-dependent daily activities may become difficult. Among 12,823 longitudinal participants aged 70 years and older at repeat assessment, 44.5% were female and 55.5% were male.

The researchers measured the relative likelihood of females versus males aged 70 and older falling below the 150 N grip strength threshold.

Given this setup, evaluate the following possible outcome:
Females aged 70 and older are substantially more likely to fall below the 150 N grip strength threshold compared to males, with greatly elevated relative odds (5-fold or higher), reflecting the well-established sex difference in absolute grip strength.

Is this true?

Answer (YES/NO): YES